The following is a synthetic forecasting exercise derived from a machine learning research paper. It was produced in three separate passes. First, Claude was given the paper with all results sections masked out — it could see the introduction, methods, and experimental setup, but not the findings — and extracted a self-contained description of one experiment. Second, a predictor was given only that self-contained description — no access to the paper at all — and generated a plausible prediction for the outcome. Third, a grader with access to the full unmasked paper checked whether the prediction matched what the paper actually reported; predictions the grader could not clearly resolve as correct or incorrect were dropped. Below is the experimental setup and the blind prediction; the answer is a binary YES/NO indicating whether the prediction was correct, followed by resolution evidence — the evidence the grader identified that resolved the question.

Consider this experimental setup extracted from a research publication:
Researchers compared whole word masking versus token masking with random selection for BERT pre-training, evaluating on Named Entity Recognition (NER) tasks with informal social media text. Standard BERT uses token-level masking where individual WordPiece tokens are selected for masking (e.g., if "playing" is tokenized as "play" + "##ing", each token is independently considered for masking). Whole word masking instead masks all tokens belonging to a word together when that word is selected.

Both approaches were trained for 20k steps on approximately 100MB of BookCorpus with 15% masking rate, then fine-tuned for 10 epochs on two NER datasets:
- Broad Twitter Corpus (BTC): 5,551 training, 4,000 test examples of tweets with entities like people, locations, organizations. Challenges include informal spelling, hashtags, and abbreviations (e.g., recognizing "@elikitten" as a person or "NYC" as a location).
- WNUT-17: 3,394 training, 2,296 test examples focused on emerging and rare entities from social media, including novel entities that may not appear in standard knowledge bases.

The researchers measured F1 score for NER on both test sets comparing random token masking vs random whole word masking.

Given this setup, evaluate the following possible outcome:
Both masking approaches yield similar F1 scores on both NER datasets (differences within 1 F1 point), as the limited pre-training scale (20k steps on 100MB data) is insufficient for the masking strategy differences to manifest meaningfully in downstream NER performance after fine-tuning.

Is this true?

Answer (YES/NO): YES